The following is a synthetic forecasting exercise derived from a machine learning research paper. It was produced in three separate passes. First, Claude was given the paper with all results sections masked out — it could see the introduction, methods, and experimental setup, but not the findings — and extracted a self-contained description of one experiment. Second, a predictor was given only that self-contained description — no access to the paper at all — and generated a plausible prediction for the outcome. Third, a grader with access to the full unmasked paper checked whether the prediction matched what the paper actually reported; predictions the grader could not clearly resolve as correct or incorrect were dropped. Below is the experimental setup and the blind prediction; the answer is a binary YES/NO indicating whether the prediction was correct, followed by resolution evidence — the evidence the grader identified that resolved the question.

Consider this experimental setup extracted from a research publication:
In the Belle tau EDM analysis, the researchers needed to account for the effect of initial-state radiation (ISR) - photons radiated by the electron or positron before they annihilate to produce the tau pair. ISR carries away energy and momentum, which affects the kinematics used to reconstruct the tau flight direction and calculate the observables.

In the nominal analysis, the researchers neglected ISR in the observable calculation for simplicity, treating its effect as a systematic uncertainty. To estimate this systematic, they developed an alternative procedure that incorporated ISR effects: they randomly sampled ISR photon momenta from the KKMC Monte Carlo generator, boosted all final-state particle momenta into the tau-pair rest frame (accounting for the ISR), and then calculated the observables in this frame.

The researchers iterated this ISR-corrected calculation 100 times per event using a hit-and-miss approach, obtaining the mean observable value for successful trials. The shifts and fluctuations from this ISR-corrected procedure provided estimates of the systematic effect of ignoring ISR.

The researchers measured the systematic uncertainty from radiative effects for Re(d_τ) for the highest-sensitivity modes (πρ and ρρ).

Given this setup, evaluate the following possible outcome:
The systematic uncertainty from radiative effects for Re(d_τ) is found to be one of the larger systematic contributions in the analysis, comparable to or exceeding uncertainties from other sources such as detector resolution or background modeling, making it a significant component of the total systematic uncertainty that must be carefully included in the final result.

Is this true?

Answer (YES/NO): NO